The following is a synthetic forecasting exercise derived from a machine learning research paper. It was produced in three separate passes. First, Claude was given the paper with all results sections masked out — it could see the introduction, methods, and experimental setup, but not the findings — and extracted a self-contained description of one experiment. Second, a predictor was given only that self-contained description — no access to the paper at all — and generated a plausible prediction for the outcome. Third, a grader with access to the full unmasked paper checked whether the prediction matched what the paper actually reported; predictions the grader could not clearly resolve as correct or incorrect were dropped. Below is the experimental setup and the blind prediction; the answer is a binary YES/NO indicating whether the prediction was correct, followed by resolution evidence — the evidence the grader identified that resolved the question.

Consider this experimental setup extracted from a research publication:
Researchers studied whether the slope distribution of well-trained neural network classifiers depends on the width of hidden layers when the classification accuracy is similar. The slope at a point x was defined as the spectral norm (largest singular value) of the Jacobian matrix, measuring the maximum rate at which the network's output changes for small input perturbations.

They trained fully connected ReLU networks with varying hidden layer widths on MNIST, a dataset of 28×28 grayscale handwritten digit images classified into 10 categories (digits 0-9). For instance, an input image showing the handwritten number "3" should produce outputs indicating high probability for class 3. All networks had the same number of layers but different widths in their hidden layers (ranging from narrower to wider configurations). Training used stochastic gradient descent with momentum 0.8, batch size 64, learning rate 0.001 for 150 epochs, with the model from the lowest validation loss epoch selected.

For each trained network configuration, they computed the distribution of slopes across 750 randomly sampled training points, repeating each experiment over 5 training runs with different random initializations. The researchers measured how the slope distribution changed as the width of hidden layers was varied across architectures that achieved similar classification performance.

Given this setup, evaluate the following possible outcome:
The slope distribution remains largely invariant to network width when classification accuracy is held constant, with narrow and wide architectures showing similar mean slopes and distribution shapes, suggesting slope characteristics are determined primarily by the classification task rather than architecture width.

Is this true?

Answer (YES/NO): YES